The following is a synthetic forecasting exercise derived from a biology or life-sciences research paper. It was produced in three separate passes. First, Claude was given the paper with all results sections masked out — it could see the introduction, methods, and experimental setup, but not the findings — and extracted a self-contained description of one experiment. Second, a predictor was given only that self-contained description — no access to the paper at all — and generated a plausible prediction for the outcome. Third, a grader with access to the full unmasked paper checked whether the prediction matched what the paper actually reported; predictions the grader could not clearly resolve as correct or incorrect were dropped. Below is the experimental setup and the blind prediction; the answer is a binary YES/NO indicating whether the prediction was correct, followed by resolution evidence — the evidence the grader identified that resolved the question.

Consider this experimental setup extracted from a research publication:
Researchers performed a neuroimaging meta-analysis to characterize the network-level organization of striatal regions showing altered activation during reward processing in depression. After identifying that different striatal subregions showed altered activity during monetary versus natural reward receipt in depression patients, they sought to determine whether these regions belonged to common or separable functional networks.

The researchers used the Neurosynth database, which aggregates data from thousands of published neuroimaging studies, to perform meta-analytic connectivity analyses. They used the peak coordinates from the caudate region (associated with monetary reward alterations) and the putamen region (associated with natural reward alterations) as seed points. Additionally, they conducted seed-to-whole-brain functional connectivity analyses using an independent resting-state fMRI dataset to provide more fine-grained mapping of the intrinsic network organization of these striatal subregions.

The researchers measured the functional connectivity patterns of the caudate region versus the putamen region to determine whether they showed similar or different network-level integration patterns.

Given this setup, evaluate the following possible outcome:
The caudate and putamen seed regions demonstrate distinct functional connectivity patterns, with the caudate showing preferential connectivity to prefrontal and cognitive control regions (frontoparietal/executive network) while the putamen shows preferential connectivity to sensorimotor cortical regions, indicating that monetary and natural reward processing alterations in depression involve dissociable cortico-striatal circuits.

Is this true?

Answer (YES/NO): NO